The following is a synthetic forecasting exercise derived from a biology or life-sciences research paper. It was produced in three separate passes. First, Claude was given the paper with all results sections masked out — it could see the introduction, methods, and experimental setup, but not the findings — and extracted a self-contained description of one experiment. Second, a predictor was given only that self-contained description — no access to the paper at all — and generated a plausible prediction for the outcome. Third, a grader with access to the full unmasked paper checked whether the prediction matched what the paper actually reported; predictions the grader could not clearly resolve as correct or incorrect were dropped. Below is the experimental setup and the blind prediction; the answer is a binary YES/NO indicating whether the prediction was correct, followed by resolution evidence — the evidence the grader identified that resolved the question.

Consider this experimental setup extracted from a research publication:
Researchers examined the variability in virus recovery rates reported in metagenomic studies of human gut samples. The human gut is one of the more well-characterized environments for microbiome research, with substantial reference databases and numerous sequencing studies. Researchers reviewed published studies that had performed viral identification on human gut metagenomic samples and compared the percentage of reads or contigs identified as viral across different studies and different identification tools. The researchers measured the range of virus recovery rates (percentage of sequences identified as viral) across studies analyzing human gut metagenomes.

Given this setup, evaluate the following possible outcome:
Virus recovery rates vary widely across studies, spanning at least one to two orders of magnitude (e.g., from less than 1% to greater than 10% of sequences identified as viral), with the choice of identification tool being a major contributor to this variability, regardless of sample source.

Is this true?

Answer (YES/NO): NO